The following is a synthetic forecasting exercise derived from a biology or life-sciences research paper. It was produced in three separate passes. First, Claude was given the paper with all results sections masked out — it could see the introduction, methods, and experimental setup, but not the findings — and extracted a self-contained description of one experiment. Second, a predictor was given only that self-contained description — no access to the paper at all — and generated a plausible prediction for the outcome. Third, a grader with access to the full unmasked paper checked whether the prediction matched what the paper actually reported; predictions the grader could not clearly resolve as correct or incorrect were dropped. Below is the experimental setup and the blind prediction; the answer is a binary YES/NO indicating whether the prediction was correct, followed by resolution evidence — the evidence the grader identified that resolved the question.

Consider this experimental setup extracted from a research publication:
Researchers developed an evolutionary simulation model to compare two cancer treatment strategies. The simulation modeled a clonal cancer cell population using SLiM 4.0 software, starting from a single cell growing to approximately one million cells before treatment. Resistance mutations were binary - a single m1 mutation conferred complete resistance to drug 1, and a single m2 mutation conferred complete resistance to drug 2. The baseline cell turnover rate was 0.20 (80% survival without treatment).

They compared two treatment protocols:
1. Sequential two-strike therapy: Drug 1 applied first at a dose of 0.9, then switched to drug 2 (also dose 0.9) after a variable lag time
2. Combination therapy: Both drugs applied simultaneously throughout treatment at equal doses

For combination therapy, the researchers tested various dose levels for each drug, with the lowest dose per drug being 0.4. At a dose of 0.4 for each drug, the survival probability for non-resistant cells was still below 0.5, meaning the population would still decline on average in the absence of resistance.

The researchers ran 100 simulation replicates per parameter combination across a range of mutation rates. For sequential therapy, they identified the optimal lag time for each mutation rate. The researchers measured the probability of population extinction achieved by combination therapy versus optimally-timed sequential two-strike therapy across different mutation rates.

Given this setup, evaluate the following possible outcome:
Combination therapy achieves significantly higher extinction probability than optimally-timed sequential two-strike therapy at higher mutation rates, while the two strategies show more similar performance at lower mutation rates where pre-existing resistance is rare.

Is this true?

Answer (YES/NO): NO